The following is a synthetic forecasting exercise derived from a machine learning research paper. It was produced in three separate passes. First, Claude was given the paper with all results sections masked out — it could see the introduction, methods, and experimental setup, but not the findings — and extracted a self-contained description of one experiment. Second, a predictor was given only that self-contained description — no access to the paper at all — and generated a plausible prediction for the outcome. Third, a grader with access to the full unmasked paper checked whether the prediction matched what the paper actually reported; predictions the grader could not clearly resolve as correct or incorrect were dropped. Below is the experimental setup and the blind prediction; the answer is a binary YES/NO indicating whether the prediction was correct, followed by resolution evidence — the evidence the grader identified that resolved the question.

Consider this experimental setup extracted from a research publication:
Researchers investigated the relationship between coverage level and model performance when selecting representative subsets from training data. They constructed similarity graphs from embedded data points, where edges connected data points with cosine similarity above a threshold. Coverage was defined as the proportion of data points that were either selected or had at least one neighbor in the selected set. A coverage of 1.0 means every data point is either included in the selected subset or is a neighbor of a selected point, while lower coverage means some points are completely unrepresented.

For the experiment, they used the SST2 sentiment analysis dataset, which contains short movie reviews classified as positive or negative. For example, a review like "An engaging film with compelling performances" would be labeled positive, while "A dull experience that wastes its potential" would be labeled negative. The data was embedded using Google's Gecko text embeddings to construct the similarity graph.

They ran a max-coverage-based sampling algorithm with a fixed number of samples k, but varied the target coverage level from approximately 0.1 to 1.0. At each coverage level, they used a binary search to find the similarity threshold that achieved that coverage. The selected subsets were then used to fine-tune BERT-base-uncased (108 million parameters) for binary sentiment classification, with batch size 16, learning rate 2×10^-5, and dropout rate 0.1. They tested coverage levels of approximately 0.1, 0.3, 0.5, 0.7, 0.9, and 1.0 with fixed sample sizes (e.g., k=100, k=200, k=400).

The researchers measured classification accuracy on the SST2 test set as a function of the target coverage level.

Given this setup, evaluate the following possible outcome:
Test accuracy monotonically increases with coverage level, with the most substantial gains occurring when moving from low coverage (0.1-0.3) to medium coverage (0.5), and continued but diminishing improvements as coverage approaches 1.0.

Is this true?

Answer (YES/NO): NO